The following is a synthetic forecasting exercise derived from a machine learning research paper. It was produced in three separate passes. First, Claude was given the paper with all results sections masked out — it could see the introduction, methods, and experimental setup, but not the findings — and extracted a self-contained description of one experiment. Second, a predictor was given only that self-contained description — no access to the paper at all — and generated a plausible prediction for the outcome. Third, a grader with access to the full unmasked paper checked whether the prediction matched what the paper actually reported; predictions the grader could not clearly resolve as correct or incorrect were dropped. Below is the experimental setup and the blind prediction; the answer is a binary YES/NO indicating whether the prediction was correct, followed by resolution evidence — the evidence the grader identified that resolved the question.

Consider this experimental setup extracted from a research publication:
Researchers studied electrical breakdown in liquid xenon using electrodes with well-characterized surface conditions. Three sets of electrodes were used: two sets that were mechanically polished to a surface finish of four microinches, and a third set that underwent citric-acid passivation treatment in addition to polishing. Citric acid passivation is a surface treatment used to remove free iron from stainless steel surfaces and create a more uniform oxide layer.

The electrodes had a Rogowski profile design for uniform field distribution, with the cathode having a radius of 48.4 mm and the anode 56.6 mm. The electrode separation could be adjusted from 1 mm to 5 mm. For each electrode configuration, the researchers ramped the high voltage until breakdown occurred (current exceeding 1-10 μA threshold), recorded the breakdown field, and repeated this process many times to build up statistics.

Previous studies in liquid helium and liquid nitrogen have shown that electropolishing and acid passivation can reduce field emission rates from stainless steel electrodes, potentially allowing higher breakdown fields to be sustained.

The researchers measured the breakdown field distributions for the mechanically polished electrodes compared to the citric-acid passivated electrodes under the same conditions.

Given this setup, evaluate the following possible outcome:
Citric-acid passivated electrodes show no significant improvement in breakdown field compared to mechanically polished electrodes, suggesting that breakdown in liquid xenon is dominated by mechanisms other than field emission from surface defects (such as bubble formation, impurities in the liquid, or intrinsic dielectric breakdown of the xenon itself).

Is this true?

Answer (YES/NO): NO